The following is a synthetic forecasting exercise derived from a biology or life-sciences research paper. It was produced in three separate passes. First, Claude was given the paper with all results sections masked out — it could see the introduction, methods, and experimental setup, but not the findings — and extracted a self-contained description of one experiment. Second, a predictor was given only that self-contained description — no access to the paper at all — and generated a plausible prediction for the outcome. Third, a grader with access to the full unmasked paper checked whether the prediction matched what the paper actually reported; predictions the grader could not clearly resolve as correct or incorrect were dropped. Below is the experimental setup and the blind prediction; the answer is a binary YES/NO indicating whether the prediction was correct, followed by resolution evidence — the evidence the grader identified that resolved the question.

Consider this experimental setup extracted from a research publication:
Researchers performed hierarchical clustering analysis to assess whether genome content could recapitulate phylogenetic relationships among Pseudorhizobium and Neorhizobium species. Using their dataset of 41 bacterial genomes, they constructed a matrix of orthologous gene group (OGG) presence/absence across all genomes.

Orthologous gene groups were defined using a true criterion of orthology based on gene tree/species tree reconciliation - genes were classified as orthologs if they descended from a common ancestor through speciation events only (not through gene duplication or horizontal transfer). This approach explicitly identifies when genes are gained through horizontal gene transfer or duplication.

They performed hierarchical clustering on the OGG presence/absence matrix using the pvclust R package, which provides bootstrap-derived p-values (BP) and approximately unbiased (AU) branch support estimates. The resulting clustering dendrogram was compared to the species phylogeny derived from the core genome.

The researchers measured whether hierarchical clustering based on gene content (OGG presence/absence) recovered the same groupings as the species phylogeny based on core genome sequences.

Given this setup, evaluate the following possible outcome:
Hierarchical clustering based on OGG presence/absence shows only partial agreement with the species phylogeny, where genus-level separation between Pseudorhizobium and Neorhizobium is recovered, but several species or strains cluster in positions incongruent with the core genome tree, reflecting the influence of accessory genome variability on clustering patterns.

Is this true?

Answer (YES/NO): NO